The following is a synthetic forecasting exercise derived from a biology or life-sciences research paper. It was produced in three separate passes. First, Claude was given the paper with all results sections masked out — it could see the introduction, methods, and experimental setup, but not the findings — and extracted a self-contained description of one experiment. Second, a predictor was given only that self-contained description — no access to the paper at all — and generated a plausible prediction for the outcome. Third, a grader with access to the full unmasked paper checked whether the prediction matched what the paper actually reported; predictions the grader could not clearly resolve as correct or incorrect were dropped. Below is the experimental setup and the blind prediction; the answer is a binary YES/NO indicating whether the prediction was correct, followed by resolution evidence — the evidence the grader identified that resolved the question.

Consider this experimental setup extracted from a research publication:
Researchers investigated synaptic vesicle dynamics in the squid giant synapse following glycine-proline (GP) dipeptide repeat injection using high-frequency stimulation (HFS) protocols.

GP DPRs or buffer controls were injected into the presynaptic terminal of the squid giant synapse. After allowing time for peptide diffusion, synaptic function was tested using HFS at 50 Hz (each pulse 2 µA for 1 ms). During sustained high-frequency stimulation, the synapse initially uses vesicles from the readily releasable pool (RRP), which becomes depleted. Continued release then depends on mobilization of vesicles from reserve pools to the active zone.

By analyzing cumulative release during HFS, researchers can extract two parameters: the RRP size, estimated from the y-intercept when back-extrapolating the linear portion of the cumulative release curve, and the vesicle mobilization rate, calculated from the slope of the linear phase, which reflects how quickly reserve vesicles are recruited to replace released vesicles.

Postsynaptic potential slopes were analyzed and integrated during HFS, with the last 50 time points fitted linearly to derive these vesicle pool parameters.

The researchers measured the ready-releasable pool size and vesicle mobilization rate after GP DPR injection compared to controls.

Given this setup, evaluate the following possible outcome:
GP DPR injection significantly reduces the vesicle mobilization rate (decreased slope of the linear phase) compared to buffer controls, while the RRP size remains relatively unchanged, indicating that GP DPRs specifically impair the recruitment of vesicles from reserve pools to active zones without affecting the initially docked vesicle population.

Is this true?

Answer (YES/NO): NO